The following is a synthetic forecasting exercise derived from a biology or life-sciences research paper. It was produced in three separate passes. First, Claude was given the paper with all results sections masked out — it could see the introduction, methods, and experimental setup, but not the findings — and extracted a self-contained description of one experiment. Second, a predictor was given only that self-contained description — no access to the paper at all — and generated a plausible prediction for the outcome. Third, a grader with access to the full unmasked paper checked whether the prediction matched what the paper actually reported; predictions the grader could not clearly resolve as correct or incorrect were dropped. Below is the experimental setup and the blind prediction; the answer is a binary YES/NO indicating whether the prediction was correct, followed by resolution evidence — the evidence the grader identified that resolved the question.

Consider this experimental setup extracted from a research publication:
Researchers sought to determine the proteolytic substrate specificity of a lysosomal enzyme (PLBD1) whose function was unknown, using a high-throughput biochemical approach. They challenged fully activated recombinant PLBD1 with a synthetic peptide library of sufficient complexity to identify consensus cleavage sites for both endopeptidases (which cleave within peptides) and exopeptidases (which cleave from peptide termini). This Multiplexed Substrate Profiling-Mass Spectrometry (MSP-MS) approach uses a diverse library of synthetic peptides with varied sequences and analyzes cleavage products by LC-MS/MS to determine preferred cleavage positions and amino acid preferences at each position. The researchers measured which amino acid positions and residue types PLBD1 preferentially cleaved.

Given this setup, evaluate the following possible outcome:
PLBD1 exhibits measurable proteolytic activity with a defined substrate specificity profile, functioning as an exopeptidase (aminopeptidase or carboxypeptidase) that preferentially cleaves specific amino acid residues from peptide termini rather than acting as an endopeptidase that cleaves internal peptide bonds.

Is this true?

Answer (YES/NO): YES